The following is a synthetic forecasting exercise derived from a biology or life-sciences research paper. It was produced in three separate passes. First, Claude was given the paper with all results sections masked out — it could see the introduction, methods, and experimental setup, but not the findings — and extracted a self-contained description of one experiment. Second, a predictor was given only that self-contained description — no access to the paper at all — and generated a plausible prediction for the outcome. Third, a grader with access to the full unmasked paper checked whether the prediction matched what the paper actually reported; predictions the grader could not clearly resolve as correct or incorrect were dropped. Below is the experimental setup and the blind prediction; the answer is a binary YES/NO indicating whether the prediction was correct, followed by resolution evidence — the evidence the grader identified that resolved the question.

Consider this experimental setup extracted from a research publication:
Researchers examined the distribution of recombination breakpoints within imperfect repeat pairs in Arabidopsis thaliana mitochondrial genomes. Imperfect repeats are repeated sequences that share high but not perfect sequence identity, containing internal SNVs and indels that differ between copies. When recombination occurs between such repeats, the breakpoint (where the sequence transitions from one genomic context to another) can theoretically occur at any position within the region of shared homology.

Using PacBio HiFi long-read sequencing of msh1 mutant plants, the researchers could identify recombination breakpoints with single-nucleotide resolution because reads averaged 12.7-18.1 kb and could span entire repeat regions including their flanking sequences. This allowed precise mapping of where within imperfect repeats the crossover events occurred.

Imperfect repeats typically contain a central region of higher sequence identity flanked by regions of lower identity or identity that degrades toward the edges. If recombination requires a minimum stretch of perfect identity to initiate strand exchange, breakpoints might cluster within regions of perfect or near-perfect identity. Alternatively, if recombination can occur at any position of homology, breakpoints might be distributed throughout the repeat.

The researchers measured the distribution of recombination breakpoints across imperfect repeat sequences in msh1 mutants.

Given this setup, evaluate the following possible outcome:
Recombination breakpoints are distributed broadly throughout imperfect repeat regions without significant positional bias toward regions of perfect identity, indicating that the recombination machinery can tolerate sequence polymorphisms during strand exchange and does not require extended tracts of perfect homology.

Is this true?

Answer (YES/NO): YES